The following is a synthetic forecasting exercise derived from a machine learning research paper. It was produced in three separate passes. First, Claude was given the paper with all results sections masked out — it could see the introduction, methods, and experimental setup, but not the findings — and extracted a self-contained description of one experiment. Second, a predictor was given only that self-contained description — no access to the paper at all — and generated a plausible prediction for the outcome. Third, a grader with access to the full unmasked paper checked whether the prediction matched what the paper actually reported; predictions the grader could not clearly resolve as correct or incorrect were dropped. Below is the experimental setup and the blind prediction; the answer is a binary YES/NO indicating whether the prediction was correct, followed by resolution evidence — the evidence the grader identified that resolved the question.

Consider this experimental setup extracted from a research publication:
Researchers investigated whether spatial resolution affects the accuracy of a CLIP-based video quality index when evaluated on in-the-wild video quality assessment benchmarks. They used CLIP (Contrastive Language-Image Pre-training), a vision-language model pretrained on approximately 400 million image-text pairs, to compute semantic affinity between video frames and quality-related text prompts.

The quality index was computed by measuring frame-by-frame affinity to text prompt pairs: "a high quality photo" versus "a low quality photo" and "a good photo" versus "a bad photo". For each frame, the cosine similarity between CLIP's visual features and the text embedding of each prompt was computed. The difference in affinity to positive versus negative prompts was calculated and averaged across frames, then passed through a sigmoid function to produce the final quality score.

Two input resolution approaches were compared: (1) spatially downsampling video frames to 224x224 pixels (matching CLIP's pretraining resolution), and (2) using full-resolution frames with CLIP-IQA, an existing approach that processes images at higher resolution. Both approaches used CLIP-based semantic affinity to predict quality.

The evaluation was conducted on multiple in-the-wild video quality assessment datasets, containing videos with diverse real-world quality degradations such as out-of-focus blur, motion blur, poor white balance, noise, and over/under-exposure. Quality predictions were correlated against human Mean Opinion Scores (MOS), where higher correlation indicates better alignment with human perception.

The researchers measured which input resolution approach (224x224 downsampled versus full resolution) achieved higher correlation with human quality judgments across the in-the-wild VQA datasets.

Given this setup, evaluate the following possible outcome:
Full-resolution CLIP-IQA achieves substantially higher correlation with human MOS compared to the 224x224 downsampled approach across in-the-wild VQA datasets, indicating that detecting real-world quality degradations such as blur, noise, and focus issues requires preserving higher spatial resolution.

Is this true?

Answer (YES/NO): NO